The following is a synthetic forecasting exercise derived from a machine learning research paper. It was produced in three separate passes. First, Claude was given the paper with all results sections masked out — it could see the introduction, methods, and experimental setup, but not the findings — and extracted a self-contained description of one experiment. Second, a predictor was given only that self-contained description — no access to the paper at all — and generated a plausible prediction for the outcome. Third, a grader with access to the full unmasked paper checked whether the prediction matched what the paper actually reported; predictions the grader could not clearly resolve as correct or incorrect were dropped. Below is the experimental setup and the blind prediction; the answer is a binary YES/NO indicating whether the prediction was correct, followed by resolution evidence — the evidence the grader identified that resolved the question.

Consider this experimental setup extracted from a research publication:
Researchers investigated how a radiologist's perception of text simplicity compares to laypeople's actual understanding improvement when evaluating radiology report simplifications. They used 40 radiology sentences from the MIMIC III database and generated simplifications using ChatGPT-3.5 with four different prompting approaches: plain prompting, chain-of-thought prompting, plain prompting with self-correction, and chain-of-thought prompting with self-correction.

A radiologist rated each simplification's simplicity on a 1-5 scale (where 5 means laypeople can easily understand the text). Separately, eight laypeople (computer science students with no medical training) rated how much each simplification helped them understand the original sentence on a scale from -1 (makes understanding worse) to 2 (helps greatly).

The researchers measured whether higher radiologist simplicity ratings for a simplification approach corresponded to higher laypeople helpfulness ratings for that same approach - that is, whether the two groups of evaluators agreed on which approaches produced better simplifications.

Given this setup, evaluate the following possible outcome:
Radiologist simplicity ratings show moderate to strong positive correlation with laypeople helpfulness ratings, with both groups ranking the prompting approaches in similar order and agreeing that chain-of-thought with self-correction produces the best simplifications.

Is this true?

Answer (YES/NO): YES